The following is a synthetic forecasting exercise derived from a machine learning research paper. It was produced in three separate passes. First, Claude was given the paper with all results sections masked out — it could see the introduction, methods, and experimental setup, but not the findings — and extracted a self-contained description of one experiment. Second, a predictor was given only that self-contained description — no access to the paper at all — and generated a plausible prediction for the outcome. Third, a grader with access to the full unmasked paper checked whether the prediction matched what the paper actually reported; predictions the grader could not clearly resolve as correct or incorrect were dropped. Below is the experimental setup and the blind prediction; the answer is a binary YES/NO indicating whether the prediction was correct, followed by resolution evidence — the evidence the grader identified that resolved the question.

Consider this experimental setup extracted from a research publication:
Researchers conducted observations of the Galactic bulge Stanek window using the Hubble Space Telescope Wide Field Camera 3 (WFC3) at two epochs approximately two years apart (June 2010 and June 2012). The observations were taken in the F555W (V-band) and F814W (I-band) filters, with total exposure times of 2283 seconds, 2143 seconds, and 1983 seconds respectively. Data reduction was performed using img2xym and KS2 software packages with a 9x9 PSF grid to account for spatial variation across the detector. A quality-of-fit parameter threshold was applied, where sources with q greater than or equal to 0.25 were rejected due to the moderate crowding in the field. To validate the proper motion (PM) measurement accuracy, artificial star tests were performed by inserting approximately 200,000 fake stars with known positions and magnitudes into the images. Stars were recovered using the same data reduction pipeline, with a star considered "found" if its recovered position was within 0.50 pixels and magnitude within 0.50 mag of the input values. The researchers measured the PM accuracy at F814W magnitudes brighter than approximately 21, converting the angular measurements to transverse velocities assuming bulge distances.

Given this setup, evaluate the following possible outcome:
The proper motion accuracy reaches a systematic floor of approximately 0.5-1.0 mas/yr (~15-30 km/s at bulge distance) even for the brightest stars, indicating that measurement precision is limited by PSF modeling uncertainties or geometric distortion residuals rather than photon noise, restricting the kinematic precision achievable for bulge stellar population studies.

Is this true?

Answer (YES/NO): NO